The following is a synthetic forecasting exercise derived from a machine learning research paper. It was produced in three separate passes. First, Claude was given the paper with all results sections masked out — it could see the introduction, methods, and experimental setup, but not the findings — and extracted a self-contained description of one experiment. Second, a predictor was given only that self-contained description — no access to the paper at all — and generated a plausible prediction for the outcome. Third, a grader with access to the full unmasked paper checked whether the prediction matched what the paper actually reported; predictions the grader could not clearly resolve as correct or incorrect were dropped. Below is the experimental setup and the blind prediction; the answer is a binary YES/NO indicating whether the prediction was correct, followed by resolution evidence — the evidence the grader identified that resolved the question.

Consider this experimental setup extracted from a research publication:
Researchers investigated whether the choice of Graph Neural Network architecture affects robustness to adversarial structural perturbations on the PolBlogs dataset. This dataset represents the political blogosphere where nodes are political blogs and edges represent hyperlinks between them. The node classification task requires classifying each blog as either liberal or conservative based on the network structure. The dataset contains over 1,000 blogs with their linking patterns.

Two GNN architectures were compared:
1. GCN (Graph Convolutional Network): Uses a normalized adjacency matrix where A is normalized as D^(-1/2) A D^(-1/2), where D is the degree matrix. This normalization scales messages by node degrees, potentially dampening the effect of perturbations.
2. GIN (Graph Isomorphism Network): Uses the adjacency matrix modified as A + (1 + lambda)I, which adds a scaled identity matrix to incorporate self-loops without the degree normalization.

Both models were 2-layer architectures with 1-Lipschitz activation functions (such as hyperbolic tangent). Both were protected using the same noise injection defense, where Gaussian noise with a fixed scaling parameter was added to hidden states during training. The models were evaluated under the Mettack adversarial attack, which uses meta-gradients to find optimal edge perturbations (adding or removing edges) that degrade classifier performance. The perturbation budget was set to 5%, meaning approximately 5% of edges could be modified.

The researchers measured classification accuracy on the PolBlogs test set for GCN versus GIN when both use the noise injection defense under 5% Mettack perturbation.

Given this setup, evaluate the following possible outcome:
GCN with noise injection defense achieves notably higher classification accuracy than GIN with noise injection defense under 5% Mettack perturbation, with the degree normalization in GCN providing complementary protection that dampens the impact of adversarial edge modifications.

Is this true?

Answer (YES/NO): NO